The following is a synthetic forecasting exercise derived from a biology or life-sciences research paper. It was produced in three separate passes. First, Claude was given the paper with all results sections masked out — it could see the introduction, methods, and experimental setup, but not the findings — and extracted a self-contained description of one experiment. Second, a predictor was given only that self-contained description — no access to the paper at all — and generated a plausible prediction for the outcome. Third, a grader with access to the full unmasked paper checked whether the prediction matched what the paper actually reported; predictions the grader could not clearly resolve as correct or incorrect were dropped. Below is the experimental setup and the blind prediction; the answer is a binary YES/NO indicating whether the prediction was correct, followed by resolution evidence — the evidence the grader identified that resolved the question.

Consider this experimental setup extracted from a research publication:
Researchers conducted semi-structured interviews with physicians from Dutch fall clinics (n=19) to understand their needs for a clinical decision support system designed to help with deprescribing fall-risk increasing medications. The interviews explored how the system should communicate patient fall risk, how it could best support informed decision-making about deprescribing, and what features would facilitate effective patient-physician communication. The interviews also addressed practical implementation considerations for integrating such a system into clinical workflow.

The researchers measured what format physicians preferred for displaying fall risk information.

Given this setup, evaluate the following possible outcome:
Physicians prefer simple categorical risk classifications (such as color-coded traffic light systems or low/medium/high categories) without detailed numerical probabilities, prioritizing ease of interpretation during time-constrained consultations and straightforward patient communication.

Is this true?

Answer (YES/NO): NO